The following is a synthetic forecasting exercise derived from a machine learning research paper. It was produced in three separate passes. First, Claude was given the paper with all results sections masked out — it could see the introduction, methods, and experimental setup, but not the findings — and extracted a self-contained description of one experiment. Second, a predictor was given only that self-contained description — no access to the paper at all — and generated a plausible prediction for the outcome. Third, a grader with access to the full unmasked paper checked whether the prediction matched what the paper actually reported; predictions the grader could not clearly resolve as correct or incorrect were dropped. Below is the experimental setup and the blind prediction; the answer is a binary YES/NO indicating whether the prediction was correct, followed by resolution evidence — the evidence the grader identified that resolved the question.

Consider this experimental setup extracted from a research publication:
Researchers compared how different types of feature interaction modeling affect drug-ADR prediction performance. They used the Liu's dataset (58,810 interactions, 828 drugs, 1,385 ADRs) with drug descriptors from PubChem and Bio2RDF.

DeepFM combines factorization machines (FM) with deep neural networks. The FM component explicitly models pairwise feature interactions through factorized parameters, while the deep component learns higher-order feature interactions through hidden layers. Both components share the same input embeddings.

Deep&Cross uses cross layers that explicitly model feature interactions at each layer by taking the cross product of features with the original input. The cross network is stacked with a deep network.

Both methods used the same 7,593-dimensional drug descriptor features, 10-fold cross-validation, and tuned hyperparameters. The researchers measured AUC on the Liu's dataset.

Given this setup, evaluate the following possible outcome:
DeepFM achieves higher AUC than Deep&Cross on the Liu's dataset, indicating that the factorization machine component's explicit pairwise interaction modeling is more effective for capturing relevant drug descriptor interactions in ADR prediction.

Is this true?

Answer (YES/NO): YES